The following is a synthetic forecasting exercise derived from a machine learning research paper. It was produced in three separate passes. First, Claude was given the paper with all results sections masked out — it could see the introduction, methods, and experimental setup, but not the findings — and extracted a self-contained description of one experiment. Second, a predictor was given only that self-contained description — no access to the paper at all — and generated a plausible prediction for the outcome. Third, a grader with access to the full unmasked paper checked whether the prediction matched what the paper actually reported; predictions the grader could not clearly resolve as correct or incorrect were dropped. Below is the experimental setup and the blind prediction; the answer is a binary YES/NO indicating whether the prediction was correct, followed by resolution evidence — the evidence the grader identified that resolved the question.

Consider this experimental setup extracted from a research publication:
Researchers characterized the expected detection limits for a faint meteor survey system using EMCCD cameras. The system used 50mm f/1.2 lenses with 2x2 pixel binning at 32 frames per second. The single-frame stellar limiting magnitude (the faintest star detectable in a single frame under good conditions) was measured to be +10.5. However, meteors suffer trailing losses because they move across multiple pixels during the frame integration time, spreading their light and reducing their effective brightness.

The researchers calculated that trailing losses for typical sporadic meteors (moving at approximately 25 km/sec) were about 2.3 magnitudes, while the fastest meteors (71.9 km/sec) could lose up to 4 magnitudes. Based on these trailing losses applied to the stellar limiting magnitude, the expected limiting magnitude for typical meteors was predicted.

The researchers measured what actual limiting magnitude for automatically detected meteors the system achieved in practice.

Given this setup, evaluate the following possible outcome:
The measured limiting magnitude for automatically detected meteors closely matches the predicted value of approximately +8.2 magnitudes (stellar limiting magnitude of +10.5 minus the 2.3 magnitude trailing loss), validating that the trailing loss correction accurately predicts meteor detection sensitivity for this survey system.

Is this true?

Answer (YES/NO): NO